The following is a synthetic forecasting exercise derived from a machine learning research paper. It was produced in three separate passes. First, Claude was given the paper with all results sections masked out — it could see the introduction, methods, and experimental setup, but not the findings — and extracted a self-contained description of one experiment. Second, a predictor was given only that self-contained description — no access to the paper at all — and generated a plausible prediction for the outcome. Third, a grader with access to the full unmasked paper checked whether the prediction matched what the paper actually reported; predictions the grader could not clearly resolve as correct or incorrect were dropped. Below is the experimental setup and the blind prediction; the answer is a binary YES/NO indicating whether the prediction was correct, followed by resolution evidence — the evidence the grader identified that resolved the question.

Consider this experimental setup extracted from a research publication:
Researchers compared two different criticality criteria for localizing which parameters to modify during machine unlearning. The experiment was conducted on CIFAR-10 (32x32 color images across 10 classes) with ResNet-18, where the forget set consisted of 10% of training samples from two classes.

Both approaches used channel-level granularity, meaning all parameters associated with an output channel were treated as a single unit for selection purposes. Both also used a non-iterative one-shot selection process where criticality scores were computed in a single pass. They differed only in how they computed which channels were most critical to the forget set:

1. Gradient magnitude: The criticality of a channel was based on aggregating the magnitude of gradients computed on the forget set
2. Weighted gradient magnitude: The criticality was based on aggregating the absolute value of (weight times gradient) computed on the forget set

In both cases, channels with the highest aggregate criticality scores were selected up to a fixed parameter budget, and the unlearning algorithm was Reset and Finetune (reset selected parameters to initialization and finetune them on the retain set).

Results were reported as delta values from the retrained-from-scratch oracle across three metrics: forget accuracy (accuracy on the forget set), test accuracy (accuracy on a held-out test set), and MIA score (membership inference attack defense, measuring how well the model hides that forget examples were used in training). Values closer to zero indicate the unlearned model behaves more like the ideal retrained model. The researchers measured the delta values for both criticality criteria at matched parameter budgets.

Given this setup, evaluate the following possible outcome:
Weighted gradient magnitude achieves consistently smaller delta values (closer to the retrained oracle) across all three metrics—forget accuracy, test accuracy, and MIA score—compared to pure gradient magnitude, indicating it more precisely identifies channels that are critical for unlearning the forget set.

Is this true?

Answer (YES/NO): NO